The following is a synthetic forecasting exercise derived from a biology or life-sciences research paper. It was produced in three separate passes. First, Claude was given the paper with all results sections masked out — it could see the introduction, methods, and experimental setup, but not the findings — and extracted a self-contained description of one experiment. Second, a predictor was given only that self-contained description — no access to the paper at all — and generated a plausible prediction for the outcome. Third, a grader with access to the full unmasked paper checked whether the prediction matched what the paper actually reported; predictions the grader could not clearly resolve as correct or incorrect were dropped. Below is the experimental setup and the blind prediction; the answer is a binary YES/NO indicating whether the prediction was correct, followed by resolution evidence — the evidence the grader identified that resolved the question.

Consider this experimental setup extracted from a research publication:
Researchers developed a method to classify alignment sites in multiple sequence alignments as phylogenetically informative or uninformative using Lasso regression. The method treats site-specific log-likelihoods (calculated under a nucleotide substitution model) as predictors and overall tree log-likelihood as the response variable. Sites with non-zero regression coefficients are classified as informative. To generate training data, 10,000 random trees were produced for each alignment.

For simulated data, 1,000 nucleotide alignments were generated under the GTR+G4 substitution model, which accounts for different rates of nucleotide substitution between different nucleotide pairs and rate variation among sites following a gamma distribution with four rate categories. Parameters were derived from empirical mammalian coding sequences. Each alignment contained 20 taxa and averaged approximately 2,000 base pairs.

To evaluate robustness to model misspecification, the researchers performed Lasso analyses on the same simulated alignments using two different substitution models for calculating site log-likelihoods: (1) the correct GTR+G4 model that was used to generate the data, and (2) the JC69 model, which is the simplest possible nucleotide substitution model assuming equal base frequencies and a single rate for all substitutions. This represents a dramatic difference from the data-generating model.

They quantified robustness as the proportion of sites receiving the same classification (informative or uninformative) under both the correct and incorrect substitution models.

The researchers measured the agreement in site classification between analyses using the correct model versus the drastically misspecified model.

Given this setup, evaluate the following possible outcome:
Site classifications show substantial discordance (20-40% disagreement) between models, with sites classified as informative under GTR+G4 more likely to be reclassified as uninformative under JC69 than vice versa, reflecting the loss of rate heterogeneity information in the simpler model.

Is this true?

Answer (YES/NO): NO